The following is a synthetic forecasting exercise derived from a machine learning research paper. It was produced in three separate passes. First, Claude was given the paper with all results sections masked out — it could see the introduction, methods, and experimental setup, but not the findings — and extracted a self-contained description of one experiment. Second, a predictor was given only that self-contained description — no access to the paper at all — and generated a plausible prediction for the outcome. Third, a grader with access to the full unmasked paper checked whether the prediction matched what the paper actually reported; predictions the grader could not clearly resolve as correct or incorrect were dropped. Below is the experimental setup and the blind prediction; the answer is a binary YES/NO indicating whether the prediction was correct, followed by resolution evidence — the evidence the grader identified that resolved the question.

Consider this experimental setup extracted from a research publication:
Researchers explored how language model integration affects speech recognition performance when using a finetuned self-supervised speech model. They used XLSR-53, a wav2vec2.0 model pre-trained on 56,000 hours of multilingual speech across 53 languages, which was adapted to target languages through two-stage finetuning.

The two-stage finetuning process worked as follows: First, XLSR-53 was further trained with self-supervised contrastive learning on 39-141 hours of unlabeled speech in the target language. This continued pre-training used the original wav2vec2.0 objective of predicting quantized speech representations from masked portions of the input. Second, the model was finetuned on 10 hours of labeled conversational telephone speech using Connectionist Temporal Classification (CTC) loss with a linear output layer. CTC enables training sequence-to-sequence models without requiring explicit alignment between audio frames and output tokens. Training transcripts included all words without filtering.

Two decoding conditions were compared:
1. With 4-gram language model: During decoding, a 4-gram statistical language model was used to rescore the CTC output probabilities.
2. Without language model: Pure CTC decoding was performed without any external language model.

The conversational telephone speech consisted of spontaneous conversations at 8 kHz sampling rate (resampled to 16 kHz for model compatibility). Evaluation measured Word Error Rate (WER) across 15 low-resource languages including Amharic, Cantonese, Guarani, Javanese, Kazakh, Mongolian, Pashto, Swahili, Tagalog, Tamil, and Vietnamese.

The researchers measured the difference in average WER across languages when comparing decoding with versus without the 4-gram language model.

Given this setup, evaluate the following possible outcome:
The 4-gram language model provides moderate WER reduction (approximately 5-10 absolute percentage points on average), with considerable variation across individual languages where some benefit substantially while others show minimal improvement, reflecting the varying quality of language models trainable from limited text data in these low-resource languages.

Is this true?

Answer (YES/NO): YES